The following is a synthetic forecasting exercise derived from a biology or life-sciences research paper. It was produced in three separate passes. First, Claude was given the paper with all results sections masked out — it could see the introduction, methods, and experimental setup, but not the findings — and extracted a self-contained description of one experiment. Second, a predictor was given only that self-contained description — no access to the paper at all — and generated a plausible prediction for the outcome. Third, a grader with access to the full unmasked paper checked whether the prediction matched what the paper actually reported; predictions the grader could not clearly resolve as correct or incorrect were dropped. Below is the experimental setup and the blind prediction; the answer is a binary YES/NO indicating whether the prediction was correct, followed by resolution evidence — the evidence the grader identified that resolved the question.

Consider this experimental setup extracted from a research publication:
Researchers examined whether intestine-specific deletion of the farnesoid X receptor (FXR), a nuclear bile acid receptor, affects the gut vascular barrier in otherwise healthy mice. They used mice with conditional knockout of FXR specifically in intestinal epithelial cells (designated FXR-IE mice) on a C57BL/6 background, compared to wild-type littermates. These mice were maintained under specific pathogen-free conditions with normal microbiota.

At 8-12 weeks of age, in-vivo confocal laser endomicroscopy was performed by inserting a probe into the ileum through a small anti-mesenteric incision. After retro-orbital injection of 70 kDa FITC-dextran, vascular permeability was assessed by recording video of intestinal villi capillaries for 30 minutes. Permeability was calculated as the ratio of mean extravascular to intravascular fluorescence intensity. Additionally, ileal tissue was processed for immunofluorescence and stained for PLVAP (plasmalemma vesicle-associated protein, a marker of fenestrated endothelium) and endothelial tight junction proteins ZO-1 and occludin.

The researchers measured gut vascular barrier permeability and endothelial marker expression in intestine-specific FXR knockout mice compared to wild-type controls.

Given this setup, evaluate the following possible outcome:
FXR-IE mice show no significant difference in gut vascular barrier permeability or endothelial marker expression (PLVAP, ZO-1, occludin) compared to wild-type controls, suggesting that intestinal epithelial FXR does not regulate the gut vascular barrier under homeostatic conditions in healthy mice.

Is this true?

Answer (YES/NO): NO